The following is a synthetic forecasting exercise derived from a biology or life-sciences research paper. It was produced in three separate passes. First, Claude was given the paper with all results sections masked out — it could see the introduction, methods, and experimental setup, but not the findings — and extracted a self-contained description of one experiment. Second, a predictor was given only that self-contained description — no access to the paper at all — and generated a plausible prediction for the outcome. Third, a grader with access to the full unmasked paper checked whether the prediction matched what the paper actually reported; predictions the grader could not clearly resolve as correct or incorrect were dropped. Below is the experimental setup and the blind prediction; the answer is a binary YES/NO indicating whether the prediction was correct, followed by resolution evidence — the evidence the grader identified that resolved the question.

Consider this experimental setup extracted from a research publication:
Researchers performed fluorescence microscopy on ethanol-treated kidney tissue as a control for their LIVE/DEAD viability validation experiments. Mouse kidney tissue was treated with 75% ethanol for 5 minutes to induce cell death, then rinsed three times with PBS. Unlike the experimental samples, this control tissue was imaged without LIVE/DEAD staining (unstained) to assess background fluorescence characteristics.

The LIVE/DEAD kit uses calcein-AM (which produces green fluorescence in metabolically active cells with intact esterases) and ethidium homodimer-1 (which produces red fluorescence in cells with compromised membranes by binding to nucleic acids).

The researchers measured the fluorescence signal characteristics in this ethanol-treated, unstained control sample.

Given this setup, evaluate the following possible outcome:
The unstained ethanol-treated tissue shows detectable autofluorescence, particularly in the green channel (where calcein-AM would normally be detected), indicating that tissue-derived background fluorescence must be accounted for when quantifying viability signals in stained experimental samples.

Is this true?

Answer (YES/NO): NO